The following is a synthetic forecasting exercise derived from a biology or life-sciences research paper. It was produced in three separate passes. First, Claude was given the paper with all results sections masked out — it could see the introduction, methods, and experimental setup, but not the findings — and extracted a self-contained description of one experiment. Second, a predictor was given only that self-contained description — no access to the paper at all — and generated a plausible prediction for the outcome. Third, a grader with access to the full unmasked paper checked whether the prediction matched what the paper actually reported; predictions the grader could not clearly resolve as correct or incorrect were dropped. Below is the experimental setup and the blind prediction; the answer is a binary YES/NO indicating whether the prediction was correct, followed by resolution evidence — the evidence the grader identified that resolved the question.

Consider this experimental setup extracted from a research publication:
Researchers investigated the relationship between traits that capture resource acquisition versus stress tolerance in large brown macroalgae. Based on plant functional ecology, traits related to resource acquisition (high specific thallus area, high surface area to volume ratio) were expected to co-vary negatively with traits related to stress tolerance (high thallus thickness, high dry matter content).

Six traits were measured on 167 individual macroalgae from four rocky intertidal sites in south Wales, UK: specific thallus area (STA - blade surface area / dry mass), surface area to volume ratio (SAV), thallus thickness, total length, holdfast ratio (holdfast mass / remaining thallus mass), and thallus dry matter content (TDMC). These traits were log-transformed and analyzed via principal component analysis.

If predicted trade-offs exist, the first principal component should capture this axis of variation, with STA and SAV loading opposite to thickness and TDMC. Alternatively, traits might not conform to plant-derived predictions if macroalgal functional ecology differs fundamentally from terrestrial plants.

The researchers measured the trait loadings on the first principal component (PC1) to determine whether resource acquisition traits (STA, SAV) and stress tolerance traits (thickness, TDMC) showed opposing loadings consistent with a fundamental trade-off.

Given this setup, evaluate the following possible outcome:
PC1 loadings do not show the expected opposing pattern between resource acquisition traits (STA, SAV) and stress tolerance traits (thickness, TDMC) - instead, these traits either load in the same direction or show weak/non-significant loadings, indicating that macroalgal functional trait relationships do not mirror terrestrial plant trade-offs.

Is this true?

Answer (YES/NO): NO